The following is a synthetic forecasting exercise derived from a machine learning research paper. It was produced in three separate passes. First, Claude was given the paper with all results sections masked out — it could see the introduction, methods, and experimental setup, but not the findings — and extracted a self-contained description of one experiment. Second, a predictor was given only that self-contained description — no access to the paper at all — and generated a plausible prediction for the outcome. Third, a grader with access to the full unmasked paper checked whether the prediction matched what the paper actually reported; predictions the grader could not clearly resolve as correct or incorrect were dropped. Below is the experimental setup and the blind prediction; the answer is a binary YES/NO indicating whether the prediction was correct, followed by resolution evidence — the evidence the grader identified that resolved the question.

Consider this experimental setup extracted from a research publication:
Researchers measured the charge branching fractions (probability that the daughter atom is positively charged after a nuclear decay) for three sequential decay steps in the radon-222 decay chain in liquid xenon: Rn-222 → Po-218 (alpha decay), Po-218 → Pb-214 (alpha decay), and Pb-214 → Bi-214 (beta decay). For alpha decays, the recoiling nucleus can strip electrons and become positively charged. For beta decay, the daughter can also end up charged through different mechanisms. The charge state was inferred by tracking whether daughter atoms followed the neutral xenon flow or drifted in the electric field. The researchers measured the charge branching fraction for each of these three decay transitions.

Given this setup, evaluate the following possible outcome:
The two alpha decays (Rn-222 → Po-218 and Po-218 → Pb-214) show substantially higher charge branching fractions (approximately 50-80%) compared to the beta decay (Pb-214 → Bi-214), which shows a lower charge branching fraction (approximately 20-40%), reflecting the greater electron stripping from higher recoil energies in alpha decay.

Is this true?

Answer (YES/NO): NO